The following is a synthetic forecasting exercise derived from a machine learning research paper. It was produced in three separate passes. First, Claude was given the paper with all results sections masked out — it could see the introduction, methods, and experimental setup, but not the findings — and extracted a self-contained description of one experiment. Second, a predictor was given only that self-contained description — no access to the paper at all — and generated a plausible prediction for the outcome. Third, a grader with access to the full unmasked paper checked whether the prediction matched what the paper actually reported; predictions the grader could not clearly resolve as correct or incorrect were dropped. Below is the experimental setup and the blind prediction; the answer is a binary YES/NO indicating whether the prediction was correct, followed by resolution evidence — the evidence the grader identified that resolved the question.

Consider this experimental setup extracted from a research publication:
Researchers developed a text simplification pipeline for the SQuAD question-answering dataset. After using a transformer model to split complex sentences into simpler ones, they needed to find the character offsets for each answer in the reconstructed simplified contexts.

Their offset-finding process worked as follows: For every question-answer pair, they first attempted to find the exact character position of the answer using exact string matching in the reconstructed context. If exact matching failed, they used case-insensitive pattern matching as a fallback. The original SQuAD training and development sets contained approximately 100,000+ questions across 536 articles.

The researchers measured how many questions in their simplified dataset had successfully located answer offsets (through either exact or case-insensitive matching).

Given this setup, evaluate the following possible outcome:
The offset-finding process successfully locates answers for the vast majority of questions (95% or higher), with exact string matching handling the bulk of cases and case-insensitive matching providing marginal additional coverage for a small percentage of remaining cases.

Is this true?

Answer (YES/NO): NO